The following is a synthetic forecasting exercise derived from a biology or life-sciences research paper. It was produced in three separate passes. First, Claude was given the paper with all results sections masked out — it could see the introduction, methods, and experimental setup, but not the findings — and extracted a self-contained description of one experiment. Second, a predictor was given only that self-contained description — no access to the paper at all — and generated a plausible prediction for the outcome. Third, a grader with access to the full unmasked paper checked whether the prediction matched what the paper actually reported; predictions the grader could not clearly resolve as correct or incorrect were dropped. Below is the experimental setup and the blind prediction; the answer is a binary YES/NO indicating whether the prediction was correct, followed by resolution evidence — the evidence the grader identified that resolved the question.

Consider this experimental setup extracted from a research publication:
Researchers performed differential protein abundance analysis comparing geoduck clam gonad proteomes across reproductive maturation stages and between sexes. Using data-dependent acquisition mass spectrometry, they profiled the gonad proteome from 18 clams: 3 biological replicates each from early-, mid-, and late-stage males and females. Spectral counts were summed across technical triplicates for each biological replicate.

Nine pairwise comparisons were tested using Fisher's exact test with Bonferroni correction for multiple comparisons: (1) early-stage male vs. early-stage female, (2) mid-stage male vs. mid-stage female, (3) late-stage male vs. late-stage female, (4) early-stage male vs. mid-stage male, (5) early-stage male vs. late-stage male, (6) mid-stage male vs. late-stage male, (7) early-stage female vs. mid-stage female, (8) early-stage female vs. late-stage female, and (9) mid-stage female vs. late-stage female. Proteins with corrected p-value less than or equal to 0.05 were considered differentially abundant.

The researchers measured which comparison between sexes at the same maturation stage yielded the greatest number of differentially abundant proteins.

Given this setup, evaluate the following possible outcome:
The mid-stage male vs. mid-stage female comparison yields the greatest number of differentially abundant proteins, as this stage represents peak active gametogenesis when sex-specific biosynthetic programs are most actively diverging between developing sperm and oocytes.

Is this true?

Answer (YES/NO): NO